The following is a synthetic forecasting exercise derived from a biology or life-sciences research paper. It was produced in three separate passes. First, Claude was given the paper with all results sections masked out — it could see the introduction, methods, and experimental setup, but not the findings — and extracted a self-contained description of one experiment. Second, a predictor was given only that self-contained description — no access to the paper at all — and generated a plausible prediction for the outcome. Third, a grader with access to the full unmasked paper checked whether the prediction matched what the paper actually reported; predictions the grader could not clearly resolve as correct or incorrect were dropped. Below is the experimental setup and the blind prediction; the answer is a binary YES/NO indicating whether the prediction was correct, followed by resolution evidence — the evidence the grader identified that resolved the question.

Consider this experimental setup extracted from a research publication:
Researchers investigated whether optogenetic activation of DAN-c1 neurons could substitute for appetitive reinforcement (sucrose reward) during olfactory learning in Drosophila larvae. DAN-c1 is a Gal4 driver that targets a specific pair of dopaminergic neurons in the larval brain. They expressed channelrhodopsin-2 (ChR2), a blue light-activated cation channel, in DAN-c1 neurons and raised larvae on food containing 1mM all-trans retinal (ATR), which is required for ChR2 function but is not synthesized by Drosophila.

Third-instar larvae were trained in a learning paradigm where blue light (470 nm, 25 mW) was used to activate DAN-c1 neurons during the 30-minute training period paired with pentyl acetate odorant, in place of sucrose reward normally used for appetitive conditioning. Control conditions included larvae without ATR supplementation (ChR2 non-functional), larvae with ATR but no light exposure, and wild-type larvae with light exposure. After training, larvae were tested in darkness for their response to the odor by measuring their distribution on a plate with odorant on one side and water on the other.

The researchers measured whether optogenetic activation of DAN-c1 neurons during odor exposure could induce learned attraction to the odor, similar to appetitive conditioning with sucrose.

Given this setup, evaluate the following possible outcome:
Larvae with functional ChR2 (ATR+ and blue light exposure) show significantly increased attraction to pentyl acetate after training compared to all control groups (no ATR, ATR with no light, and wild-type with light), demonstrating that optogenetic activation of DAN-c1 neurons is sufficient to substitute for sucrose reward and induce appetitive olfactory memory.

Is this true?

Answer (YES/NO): NO